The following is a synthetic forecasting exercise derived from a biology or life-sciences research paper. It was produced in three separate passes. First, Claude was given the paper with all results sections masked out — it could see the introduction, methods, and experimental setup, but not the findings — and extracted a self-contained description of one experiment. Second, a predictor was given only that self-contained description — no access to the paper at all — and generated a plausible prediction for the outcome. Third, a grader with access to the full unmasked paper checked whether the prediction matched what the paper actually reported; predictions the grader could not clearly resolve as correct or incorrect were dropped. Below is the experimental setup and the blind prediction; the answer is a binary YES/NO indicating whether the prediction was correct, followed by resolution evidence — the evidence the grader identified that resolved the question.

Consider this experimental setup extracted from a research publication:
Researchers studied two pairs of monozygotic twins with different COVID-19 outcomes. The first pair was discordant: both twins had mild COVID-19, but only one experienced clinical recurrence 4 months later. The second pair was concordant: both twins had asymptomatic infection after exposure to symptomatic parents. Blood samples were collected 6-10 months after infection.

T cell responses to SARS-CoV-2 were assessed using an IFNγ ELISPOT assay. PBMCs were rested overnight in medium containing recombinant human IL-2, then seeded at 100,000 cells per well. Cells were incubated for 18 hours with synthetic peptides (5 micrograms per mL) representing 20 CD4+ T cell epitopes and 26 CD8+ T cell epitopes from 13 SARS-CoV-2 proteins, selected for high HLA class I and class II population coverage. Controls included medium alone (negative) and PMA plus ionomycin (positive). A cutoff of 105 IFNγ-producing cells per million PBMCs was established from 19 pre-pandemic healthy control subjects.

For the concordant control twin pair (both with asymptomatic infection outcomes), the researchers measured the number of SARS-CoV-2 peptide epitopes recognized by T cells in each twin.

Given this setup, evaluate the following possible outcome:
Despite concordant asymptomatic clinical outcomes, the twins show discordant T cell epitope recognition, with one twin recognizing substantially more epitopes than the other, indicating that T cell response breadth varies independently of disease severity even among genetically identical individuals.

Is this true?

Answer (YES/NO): NO